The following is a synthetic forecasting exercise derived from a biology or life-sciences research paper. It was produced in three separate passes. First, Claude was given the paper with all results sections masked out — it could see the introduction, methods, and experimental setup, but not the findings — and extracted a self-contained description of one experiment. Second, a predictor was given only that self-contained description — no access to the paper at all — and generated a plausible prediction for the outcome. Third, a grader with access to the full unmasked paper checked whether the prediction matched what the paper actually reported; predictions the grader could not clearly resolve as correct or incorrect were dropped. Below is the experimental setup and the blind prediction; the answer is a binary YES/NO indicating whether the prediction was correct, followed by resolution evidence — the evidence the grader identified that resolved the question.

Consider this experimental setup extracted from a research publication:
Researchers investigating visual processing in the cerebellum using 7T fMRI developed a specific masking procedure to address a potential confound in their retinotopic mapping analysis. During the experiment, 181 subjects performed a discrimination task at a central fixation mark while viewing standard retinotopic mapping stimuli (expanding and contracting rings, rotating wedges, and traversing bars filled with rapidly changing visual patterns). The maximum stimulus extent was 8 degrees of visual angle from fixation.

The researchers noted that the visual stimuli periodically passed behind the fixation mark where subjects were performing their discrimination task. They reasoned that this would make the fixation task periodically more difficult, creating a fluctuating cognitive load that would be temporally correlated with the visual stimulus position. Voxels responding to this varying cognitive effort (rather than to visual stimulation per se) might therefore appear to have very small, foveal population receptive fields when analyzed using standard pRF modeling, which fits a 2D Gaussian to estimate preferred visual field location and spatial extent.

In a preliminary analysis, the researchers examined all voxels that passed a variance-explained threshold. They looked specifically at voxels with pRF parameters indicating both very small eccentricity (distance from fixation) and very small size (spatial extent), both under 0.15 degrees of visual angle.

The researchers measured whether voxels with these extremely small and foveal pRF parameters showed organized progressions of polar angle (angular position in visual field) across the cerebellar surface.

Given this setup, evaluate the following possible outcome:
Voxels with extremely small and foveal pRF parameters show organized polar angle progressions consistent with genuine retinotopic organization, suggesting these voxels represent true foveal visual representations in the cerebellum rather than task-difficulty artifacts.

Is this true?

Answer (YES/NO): NO